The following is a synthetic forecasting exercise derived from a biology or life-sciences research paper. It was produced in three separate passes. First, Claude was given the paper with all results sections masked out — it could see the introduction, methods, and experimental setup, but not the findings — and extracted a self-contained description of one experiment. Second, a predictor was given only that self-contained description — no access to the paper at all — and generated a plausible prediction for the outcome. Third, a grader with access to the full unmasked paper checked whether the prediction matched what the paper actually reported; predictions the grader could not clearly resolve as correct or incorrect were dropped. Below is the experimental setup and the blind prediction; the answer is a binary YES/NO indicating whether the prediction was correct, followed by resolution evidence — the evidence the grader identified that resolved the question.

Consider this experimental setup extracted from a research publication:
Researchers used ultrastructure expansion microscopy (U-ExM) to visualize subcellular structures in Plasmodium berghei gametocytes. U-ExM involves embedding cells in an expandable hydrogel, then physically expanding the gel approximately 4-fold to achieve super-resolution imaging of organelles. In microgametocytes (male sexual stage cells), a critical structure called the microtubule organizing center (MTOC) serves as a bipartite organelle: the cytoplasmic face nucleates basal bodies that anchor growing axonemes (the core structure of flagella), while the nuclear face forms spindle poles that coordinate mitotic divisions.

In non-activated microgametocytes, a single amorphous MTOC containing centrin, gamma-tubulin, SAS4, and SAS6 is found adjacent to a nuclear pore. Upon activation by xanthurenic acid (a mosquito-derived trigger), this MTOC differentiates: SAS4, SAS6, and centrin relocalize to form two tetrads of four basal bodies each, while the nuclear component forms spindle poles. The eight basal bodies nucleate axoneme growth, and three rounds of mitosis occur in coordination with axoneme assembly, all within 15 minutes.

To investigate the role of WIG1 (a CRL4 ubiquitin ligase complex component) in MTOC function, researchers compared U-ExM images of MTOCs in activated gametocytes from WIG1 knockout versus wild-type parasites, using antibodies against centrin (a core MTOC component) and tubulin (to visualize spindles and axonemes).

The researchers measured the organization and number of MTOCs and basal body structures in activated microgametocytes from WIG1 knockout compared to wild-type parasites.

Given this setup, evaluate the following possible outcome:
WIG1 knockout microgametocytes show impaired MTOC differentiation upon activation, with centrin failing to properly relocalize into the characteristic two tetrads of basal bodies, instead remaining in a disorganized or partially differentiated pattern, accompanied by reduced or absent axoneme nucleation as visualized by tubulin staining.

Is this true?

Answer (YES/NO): NO